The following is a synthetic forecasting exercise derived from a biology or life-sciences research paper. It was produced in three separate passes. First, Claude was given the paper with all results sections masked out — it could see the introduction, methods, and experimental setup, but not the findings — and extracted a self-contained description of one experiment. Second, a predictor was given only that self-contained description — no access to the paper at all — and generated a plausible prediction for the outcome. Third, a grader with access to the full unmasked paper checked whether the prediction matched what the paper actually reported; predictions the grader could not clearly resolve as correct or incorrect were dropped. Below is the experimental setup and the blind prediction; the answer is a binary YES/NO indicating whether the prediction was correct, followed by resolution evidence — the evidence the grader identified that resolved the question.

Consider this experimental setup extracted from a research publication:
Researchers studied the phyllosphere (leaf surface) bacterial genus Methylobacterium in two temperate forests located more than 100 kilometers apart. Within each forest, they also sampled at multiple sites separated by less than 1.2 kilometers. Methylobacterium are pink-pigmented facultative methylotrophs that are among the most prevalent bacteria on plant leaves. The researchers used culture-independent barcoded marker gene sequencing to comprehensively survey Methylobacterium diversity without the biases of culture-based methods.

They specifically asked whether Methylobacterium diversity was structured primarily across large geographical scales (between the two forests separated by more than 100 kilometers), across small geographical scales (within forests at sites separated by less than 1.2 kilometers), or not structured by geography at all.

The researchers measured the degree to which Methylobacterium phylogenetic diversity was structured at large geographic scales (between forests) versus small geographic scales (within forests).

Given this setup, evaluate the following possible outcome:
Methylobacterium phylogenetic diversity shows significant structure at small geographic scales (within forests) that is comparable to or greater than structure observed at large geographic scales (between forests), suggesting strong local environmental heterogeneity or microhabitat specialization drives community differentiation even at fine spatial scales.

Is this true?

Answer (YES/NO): NO